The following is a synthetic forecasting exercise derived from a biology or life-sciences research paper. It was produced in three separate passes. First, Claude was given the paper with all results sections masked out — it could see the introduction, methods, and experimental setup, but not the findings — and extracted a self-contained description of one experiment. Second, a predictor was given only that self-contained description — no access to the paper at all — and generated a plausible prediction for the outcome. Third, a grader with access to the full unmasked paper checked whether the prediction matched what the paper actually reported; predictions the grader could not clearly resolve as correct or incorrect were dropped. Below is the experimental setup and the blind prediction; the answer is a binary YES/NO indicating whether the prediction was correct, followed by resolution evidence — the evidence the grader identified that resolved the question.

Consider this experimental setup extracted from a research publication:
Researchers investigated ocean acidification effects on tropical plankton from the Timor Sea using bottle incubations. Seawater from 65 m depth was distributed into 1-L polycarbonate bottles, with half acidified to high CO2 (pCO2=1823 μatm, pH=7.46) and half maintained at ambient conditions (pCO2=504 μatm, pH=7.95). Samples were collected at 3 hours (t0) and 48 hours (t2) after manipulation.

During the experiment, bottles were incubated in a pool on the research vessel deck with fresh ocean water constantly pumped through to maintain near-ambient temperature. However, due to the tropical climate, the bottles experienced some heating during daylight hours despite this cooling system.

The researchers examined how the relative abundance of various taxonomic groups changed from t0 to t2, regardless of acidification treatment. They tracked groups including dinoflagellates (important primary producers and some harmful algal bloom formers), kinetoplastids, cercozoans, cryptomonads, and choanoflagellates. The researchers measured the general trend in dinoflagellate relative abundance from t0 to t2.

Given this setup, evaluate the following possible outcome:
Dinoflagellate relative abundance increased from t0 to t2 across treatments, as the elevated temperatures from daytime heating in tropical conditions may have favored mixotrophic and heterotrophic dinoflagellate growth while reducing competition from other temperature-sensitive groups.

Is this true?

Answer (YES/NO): NO